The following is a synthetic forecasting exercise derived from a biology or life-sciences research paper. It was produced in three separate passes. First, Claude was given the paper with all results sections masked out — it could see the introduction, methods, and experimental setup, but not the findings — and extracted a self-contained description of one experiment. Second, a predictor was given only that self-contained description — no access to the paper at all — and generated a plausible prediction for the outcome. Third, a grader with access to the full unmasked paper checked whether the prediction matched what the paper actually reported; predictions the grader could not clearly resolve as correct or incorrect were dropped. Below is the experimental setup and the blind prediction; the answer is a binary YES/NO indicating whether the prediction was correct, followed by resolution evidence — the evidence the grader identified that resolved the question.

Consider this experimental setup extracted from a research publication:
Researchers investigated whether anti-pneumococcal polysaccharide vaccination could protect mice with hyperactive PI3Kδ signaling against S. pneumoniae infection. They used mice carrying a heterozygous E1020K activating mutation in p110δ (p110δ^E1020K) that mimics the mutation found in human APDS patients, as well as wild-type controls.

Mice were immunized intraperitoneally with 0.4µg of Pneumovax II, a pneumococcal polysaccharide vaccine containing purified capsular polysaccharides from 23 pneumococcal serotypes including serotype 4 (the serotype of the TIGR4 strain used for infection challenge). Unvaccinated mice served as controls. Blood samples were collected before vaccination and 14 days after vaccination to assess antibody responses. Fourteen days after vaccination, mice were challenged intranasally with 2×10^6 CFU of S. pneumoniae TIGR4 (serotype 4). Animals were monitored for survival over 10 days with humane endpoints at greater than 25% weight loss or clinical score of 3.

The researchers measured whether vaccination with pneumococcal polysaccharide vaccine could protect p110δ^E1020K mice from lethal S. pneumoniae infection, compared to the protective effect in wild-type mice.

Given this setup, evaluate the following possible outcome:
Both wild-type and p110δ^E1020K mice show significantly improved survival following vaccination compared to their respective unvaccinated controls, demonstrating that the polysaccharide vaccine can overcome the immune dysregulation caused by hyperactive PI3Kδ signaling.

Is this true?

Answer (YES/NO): NO